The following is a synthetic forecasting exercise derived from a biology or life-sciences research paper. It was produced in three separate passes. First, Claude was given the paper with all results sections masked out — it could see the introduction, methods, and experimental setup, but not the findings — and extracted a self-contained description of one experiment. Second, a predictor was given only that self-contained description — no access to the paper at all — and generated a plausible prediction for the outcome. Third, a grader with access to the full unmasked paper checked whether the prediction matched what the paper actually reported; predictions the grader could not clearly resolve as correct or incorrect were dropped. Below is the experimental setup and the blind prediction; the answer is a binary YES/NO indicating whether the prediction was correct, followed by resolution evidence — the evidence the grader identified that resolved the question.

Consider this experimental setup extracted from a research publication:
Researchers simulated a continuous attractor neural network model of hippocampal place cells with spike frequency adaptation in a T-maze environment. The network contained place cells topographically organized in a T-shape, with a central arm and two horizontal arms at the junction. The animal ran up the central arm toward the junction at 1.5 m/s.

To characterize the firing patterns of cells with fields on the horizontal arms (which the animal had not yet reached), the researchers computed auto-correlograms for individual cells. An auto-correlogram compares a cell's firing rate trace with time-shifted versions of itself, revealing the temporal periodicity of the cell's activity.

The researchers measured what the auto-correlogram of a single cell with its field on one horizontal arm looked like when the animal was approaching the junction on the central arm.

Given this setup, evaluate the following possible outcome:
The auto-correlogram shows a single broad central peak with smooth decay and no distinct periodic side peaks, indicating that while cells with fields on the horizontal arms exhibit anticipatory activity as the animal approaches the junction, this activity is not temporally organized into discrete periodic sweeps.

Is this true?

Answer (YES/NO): NO